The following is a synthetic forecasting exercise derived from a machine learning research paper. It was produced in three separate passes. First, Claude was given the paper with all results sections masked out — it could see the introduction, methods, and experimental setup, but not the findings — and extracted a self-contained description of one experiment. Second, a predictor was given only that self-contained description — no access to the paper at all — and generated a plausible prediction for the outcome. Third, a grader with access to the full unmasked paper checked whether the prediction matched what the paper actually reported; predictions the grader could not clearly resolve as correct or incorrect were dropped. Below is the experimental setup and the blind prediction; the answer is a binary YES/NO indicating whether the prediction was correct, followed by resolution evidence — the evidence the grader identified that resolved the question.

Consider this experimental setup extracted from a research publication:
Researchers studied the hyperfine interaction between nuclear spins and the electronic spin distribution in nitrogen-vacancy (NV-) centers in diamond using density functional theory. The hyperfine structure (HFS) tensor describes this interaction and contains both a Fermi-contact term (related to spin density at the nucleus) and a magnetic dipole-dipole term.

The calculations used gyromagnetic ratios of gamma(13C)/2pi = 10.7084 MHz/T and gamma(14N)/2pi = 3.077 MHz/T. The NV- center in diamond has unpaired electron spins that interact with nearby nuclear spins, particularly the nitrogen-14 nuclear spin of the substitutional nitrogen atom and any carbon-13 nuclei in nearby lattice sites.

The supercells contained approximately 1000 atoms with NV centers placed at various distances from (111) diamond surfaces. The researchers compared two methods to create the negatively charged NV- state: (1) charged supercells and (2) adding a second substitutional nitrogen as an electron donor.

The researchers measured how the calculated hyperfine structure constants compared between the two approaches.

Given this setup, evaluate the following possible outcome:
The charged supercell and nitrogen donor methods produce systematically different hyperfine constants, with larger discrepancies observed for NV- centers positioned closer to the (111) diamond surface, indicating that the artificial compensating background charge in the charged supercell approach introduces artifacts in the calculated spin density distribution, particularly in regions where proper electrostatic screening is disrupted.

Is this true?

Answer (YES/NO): NO